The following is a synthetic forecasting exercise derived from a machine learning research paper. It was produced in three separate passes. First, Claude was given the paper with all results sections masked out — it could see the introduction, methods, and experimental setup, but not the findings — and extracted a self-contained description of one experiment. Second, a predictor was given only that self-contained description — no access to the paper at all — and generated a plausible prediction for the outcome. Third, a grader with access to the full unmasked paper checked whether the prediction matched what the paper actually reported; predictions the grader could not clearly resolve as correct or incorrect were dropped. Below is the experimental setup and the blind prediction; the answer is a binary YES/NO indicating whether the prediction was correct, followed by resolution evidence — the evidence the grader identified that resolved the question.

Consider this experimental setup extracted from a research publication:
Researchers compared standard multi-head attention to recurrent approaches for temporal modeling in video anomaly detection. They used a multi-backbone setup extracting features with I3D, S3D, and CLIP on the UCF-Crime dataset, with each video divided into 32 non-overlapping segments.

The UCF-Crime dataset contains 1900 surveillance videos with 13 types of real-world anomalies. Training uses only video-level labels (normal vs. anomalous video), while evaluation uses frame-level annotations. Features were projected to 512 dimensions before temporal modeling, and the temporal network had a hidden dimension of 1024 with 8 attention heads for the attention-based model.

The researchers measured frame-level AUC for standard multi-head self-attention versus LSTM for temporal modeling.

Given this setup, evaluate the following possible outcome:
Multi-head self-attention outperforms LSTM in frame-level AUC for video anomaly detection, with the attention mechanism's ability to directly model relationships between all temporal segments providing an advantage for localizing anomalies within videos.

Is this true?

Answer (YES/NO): NO